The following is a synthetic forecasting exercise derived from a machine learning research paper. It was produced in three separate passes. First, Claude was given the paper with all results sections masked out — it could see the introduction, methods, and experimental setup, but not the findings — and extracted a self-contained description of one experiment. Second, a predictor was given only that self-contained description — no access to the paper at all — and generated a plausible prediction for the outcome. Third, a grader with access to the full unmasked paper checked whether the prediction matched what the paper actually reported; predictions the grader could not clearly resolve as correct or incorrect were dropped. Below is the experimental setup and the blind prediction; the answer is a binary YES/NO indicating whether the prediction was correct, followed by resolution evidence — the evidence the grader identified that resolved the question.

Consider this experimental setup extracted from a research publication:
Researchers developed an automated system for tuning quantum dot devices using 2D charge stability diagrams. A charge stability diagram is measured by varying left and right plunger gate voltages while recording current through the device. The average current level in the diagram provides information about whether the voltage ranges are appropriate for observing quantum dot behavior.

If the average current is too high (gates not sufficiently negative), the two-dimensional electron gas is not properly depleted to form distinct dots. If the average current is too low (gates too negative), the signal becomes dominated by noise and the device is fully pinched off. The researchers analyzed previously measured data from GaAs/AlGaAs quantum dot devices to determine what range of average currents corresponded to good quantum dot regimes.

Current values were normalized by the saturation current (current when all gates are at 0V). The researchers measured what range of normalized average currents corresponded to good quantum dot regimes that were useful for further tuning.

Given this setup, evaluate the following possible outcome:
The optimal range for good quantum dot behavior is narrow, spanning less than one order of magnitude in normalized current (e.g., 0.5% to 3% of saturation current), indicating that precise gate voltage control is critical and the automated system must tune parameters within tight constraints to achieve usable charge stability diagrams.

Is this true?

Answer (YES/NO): NO